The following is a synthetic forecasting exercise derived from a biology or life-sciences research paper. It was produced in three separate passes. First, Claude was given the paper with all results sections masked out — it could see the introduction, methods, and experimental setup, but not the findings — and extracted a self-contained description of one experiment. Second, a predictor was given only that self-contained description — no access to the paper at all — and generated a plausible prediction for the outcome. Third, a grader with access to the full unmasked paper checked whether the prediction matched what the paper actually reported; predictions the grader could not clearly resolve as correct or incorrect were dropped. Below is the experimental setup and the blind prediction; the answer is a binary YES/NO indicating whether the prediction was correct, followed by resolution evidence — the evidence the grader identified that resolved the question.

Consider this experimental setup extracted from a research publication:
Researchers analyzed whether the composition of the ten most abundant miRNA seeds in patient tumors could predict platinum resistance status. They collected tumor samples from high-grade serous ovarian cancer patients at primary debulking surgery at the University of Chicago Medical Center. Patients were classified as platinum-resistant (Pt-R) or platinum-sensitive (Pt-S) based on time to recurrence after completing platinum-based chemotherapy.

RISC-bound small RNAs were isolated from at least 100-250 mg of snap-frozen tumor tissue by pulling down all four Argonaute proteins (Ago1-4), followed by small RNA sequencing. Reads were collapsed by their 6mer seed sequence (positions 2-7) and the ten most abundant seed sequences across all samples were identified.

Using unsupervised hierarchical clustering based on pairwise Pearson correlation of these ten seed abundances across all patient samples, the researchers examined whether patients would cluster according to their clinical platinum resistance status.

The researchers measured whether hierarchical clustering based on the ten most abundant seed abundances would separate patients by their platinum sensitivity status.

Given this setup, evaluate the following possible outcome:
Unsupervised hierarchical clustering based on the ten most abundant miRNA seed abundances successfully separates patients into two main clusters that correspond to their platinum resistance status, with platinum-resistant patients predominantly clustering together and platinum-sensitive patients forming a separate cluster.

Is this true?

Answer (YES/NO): NO